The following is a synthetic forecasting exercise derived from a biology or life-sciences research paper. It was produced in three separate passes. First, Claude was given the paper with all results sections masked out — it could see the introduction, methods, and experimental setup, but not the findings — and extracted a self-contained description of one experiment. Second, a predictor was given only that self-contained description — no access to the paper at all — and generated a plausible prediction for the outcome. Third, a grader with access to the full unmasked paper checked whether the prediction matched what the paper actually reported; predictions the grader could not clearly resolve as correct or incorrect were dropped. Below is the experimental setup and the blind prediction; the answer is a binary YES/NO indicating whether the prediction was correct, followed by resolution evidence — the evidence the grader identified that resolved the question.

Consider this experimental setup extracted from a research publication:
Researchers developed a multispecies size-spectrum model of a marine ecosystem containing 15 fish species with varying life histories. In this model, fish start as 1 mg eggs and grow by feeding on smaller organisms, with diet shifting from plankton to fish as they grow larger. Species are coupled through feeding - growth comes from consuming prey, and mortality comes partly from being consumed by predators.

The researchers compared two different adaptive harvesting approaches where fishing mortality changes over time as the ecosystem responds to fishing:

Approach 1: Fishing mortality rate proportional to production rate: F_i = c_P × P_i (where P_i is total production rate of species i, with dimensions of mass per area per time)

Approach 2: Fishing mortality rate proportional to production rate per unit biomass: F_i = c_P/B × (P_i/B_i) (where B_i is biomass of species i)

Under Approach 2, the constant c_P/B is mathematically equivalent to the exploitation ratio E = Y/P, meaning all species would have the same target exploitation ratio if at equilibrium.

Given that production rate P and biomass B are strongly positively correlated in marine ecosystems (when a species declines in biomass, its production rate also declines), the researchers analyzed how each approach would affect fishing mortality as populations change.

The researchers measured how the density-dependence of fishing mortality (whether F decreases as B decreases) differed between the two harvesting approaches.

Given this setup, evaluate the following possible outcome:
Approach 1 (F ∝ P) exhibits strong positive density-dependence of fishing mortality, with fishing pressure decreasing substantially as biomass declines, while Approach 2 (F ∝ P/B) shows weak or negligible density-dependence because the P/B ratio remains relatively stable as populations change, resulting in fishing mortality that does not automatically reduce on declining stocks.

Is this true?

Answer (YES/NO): YES